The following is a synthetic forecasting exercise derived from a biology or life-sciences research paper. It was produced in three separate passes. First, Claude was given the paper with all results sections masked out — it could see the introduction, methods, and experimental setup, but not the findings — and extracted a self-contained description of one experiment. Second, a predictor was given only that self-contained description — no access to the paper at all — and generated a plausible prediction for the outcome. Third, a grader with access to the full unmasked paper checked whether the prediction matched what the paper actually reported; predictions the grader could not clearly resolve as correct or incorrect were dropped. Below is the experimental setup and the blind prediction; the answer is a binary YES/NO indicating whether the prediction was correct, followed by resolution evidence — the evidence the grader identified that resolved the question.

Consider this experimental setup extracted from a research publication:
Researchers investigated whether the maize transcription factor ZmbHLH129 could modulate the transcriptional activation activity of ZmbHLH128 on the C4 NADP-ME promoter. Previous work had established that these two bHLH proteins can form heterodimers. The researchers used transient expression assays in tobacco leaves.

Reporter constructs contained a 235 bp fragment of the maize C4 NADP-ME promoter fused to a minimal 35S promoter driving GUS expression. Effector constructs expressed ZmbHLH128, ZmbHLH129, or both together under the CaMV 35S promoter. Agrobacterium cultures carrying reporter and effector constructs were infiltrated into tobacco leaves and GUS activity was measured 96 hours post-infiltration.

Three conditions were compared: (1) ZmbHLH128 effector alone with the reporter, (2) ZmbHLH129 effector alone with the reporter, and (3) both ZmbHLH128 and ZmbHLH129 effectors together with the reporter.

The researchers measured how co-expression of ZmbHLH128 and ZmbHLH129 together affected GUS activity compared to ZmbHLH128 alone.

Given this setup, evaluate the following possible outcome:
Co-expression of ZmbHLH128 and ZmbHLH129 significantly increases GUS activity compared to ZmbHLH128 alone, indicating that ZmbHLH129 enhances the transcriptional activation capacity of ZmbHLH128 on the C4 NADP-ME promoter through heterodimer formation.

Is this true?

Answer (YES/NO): NO